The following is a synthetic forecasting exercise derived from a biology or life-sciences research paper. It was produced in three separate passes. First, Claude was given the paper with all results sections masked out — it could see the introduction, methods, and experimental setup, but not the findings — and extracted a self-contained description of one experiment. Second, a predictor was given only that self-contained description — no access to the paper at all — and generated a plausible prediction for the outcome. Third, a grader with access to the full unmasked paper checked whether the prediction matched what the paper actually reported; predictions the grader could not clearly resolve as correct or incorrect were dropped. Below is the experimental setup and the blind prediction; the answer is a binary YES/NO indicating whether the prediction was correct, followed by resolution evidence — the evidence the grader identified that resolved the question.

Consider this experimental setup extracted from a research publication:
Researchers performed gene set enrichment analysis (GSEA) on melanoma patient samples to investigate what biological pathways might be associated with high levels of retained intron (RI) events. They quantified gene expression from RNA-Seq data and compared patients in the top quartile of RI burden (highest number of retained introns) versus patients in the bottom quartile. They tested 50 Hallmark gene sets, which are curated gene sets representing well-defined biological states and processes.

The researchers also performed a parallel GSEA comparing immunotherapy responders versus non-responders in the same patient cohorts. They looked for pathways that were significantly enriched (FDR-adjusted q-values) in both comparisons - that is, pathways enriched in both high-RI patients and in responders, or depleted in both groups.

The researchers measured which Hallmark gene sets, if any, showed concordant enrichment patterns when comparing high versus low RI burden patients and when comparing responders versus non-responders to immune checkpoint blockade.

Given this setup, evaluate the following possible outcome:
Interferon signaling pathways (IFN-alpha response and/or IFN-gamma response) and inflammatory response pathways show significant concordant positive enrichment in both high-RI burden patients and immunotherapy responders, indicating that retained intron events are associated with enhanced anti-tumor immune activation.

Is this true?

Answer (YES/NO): NO